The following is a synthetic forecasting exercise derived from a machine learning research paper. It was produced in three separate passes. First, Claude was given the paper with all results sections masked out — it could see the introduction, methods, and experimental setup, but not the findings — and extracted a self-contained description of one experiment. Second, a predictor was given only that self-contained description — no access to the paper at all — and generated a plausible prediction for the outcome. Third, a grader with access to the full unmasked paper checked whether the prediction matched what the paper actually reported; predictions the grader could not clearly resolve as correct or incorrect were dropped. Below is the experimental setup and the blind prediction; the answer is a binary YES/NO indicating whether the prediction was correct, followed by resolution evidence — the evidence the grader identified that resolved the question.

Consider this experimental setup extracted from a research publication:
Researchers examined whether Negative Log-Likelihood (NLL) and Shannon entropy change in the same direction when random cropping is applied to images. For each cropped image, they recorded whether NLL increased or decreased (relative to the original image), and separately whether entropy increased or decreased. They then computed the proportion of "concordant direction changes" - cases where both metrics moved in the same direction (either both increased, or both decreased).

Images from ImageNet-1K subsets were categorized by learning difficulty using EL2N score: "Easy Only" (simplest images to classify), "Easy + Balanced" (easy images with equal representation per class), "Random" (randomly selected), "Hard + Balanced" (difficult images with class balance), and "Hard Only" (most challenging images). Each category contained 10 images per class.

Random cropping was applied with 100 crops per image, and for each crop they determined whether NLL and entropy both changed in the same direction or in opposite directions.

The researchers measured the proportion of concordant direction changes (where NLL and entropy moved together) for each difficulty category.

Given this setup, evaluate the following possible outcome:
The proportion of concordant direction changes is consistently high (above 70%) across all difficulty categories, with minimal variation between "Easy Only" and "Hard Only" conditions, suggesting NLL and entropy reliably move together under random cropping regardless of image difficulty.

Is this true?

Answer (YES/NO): NO